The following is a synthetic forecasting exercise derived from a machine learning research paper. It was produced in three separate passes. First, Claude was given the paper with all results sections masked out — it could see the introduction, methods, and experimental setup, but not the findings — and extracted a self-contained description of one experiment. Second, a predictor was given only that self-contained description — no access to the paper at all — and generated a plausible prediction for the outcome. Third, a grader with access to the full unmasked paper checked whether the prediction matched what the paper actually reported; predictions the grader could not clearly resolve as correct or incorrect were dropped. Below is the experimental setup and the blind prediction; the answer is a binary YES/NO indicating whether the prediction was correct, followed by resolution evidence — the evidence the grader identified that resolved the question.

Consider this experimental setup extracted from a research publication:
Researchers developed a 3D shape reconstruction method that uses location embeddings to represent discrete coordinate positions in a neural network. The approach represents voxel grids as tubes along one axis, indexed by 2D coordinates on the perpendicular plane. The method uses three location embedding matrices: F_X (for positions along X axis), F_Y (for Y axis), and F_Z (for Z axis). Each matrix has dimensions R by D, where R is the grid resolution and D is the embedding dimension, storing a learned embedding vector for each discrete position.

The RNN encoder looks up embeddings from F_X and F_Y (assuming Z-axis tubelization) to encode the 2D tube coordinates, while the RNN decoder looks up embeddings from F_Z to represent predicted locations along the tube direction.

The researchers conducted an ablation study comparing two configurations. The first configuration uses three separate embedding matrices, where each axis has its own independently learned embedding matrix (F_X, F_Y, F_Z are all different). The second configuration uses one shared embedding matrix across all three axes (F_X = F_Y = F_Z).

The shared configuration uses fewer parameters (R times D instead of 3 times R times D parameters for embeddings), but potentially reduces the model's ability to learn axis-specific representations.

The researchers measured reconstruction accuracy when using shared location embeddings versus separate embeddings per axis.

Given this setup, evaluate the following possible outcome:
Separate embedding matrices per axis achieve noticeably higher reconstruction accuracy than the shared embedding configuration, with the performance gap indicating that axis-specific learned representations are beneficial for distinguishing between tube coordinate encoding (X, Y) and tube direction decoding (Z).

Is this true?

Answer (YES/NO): NO